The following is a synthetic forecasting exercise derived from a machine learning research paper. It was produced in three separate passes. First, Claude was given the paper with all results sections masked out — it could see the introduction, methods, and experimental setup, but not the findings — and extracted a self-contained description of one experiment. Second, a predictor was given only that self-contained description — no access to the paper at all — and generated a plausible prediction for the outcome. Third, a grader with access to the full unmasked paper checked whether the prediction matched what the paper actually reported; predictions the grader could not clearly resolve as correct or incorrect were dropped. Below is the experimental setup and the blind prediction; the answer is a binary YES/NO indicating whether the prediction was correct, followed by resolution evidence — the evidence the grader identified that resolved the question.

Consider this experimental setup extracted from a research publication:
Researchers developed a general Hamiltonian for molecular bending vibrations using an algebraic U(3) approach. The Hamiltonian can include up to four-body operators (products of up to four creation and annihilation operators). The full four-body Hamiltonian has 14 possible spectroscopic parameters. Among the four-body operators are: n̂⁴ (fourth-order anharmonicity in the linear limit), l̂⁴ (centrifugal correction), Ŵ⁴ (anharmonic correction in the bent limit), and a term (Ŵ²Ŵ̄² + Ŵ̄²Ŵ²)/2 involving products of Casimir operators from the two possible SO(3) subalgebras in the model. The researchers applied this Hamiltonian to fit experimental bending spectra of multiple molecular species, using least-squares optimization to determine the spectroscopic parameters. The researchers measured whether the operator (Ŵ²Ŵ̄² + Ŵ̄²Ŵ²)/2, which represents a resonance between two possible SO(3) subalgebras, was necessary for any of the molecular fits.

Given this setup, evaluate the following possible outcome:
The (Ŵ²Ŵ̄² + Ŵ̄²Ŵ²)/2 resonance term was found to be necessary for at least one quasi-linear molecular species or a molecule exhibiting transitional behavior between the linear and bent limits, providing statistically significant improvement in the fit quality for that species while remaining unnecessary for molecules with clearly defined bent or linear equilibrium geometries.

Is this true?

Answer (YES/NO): NO